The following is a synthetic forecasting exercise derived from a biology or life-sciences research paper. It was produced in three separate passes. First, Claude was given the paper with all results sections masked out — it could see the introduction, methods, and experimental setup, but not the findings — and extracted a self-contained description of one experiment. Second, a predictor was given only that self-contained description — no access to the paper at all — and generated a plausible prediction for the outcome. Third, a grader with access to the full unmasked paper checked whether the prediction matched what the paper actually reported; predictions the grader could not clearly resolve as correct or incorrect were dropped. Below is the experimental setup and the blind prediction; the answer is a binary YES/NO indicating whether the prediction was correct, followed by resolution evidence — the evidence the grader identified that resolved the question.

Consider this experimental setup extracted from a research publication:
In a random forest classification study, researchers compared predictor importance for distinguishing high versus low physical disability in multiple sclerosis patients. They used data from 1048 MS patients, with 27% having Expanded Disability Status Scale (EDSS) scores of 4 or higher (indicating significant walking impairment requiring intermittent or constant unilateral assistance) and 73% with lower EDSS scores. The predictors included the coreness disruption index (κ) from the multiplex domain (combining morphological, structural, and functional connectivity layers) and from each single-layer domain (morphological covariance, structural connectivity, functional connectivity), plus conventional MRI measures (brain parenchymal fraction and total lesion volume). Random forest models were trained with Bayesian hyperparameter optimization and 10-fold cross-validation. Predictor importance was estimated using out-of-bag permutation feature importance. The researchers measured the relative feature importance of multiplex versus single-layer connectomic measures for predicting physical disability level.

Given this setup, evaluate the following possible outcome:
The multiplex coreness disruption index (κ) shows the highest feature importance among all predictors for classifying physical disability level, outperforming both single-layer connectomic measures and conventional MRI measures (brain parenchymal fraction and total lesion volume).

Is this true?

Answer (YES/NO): NO